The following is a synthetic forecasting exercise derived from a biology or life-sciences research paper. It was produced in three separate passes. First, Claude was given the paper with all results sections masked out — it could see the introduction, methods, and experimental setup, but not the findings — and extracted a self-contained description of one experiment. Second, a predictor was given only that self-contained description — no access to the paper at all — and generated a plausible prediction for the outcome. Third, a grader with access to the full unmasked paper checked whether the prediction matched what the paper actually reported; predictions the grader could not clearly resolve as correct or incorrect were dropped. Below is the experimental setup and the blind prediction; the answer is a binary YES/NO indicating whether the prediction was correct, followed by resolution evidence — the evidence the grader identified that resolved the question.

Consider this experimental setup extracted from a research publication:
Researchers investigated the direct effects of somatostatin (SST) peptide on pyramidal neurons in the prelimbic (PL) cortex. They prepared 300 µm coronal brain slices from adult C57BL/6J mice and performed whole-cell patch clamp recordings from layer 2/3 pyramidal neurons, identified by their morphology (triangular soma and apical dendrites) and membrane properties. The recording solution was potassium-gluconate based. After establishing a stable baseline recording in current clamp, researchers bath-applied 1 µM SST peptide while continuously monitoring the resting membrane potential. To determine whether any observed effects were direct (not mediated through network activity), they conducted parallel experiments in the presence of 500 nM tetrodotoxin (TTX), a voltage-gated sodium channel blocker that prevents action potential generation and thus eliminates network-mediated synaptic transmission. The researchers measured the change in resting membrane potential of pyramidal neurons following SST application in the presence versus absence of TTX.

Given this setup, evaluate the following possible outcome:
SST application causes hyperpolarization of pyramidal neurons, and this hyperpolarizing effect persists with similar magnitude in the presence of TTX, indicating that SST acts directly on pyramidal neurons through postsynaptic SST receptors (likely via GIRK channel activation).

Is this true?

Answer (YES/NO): NO